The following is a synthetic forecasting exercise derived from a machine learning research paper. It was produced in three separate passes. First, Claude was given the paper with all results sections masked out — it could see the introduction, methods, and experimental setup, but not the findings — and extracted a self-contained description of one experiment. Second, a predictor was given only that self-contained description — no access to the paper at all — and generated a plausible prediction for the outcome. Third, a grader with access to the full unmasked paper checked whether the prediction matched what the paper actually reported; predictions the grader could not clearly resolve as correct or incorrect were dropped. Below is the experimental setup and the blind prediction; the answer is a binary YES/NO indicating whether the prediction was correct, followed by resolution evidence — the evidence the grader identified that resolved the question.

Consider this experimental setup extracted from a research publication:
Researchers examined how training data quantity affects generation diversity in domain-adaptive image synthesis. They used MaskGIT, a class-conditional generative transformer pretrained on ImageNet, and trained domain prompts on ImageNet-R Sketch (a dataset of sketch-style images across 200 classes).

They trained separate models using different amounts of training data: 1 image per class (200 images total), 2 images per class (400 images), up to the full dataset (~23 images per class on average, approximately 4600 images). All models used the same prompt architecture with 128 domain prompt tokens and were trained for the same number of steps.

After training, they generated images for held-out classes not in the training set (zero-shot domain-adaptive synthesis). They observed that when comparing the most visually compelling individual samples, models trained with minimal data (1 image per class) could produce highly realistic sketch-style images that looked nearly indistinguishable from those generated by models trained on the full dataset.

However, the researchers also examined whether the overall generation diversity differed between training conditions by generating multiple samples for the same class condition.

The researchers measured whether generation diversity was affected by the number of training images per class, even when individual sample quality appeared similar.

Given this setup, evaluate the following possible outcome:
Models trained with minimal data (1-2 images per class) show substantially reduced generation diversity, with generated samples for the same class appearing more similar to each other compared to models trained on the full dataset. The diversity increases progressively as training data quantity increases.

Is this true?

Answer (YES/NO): YES